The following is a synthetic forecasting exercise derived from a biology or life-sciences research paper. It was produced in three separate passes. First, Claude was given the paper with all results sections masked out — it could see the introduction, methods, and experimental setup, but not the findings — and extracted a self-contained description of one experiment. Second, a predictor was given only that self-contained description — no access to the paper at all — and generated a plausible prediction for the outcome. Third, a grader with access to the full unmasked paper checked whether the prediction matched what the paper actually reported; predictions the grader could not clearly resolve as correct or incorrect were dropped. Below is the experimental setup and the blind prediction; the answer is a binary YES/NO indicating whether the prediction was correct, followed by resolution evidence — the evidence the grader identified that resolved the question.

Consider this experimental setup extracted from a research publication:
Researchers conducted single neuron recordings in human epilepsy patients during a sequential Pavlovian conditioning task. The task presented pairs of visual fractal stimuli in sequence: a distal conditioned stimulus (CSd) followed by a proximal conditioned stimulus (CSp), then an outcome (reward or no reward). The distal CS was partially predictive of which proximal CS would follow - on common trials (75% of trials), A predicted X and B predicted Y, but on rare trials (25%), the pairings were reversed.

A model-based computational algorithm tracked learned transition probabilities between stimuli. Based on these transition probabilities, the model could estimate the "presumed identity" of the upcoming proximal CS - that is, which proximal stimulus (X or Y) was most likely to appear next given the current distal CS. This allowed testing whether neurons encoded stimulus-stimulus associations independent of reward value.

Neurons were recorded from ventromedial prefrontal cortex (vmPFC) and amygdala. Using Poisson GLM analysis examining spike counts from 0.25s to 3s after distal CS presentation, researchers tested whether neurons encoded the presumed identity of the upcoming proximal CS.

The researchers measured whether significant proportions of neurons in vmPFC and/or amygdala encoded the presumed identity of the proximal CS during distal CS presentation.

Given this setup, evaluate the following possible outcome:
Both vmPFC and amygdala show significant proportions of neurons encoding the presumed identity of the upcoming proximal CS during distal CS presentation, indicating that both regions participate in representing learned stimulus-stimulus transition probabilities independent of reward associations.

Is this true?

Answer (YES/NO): NO